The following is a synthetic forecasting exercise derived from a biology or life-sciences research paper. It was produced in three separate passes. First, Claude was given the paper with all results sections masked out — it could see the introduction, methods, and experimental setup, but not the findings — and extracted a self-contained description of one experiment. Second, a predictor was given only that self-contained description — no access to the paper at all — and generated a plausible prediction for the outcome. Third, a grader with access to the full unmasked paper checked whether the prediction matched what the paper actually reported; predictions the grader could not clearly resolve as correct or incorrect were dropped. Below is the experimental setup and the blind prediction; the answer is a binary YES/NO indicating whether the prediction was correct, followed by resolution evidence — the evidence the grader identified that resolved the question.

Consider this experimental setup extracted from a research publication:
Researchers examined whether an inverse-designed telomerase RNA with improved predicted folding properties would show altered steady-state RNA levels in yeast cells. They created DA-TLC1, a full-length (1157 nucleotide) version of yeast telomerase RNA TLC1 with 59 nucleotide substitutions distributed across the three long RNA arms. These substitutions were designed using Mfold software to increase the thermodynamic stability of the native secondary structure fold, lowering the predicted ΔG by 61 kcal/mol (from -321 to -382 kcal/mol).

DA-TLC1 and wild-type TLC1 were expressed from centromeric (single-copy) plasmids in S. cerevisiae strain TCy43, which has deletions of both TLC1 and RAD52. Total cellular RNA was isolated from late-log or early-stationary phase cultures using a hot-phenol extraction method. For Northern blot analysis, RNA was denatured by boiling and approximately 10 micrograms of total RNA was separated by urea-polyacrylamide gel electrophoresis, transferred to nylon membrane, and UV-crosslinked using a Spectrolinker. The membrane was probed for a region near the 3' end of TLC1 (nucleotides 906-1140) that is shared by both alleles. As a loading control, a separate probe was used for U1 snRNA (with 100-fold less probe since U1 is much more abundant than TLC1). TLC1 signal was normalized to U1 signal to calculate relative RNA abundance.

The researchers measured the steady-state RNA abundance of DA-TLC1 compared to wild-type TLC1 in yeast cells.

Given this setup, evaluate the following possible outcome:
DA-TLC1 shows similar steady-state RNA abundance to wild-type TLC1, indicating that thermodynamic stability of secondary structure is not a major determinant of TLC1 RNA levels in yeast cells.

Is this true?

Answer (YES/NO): NO